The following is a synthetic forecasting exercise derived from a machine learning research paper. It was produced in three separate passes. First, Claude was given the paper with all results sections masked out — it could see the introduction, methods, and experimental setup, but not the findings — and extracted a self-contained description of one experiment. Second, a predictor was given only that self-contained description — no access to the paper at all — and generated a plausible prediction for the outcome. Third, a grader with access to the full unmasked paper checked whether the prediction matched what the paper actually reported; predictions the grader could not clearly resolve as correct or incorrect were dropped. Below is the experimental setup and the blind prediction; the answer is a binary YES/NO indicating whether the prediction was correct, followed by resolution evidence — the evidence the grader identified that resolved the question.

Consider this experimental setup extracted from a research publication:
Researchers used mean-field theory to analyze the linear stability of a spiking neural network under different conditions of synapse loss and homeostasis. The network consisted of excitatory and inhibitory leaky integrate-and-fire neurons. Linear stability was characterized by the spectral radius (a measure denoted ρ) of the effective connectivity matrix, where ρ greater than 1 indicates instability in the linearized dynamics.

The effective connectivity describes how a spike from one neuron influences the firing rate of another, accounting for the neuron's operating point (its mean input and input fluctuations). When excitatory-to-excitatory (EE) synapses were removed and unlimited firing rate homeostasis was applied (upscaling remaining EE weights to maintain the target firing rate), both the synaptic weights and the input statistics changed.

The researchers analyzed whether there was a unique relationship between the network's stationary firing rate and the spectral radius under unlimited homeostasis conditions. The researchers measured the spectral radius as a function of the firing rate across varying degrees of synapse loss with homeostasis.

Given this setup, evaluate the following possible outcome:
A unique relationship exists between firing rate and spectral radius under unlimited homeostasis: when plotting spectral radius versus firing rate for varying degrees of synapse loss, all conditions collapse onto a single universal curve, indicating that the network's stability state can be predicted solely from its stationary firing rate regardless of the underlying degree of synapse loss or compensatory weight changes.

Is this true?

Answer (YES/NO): YES